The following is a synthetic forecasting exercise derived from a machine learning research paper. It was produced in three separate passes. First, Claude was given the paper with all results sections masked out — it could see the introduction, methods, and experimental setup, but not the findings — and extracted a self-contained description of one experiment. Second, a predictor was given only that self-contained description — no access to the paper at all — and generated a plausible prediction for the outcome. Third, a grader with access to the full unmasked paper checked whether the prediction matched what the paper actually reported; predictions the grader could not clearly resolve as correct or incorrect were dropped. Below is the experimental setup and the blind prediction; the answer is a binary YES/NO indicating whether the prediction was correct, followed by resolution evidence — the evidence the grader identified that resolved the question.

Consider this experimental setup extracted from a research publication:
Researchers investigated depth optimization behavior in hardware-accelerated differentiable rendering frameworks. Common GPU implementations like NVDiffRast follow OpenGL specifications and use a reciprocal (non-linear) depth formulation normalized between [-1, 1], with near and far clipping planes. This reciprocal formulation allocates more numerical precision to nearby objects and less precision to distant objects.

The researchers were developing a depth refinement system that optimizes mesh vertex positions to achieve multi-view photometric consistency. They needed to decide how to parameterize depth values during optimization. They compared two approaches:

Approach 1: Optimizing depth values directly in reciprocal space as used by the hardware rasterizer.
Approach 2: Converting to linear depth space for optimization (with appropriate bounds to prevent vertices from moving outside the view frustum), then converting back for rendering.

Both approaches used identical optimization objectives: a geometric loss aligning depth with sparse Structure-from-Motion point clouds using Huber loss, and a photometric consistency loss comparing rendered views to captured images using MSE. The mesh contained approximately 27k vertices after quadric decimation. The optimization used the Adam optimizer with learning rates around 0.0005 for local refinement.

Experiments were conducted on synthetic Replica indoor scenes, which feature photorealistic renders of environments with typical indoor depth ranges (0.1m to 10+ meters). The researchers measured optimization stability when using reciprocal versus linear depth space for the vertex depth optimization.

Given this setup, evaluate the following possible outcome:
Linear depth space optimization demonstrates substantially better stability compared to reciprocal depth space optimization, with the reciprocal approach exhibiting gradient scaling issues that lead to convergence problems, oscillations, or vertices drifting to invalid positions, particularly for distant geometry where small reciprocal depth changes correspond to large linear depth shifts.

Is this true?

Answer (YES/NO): NO